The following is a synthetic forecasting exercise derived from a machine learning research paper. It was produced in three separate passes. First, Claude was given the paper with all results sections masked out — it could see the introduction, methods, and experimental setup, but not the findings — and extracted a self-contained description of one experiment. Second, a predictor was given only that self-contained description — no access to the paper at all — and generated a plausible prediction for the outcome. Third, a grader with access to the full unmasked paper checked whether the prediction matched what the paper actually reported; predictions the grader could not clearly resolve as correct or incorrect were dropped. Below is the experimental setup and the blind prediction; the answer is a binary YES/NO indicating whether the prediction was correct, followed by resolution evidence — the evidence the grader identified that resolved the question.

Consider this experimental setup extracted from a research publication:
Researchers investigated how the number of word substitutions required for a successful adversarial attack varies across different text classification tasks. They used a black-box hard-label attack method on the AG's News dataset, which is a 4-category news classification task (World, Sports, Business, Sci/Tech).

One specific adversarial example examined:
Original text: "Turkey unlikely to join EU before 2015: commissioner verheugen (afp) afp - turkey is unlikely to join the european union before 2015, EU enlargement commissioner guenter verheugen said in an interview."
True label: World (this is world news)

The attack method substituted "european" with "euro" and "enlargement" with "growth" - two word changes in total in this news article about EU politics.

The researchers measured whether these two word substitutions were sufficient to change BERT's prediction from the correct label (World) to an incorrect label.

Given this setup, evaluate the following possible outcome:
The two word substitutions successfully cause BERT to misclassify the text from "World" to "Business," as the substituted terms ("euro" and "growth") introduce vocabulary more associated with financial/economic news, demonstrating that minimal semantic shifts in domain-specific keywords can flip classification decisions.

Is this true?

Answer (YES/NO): YES